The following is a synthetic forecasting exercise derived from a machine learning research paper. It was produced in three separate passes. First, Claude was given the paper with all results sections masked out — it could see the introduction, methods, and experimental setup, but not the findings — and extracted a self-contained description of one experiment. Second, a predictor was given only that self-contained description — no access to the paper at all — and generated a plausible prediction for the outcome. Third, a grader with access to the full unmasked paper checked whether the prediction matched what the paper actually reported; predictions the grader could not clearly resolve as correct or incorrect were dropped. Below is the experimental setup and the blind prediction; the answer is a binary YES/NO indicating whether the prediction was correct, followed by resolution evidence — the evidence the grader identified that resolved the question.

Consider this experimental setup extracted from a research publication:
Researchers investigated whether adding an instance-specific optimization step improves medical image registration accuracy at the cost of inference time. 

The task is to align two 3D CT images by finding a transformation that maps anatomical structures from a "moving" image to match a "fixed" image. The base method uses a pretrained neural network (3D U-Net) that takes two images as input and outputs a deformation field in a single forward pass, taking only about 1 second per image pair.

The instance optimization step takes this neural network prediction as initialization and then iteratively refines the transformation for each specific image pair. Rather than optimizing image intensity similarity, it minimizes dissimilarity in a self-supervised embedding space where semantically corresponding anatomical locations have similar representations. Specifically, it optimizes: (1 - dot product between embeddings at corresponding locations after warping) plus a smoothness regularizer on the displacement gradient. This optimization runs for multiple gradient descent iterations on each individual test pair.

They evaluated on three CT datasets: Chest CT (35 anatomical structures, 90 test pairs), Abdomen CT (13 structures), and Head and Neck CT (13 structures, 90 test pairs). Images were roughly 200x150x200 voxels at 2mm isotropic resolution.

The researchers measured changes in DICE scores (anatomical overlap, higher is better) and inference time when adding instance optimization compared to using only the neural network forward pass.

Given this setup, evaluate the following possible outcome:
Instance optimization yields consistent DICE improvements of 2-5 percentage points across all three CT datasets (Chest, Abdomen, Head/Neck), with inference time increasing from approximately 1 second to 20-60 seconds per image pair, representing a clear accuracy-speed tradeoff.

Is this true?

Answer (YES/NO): NO